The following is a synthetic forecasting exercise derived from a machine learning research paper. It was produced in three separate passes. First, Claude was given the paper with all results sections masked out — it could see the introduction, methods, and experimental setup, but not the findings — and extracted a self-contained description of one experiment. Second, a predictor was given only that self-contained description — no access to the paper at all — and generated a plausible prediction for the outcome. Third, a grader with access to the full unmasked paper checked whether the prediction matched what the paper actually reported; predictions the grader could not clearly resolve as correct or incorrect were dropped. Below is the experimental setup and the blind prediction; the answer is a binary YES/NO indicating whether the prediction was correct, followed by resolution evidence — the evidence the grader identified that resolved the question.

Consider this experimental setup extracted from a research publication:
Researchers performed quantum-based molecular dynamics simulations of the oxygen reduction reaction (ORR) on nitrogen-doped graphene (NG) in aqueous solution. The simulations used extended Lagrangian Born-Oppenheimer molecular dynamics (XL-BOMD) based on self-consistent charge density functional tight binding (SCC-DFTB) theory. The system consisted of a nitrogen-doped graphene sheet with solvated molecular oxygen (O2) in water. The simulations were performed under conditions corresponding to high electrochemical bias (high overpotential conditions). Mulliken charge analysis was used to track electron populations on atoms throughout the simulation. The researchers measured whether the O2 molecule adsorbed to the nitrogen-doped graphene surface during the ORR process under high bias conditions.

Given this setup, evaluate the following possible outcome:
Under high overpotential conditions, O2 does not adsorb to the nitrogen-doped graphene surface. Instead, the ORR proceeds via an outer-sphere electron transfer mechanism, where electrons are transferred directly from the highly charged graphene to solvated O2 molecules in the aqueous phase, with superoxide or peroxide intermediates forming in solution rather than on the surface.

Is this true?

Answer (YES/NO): NO